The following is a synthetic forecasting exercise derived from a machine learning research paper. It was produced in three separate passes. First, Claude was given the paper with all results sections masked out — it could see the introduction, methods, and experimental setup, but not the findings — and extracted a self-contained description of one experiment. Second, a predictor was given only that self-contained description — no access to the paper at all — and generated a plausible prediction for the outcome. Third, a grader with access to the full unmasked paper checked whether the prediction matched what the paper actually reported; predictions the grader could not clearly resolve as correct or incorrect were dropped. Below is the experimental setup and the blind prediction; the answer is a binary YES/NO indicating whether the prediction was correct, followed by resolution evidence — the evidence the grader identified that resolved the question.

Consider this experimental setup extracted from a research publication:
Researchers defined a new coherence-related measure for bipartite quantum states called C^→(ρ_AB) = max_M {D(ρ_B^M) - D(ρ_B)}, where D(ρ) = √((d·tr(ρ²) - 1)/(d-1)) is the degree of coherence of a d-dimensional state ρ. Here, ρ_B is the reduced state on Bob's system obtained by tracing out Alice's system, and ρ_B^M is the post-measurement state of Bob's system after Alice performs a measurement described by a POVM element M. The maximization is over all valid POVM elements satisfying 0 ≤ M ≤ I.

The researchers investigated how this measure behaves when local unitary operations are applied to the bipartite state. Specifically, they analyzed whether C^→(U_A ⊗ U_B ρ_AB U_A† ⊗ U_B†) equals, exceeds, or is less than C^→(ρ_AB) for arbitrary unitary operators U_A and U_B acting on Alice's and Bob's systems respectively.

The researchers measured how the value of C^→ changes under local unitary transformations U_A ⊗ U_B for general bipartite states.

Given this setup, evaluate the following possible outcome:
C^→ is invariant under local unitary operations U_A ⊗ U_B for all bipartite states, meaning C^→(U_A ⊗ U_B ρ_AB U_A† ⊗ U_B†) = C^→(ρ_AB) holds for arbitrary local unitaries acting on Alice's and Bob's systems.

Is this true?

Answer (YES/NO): YES